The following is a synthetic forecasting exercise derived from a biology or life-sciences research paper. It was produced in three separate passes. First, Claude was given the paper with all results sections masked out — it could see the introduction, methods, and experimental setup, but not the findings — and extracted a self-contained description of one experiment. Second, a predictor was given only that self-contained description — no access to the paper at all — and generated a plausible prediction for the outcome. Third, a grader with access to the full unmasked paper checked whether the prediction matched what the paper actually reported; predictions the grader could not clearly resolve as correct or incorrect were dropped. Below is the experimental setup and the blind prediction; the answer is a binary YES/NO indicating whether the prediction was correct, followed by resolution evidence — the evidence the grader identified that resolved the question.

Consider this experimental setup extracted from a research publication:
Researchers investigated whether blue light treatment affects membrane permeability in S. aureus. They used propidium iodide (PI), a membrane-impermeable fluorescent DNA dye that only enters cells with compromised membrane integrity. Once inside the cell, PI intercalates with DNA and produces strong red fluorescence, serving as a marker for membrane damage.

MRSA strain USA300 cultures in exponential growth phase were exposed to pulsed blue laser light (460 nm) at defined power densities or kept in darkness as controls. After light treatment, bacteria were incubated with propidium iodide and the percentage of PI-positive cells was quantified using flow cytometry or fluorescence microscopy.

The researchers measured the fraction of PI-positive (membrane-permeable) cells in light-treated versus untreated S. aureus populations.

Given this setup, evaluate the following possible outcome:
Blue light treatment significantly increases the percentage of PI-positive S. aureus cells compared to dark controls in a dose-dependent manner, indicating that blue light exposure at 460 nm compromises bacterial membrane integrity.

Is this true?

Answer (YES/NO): NO